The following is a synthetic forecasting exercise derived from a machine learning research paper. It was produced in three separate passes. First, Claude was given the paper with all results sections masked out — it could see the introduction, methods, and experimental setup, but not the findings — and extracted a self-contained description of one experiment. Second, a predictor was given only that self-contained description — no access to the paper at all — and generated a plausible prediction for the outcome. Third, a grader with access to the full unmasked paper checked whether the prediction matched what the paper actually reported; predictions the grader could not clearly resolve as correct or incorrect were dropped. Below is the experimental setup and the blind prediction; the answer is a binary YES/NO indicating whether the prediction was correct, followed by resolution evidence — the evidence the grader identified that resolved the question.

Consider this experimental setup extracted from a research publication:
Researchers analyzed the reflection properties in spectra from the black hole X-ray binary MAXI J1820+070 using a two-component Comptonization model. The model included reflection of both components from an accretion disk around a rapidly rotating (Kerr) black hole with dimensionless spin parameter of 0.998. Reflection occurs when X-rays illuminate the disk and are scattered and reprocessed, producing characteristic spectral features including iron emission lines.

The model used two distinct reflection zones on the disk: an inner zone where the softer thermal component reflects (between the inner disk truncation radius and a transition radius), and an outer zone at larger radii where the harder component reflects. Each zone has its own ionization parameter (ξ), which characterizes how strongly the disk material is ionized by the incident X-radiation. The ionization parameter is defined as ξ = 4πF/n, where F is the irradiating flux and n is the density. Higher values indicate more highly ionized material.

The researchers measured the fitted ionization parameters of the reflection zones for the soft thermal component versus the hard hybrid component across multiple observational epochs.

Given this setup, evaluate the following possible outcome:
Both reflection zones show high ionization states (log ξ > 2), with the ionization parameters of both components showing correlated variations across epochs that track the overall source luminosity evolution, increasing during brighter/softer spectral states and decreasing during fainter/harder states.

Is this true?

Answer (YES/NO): NO